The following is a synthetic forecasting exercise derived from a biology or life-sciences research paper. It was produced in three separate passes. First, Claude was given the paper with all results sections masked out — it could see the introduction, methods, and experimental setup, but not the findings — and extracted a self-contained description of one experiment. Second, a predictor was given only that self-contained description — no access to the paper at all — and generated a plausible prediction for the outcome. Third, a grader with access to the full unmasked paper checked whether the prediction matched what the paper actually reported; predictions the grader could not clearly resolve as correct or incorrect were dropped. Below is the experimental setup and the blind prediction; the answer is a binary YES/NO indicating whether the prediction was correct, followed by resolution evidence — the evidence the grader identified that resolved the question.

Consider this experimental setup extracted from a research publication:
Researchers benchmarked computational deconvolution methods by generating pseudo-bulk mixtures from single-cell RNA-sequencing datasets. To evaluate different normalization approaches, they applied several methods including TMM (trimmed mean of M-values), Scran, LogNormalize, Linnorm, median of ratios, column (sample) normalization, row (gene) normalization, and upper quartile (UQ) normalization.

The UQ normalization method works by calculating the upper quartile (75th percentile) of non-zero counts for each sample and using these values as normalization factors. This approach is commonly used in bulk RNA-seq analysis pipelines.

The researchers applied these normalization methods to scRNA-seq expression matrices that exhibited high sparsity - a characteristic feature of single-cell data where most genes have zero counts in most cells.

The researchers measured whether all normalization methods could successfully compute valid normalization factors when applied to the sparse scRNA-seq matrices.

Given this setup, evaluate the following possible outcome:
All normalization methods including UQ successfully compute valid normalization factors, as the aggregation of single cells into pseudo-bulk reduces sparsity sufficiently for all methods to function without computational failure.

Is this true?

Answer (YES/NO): NO